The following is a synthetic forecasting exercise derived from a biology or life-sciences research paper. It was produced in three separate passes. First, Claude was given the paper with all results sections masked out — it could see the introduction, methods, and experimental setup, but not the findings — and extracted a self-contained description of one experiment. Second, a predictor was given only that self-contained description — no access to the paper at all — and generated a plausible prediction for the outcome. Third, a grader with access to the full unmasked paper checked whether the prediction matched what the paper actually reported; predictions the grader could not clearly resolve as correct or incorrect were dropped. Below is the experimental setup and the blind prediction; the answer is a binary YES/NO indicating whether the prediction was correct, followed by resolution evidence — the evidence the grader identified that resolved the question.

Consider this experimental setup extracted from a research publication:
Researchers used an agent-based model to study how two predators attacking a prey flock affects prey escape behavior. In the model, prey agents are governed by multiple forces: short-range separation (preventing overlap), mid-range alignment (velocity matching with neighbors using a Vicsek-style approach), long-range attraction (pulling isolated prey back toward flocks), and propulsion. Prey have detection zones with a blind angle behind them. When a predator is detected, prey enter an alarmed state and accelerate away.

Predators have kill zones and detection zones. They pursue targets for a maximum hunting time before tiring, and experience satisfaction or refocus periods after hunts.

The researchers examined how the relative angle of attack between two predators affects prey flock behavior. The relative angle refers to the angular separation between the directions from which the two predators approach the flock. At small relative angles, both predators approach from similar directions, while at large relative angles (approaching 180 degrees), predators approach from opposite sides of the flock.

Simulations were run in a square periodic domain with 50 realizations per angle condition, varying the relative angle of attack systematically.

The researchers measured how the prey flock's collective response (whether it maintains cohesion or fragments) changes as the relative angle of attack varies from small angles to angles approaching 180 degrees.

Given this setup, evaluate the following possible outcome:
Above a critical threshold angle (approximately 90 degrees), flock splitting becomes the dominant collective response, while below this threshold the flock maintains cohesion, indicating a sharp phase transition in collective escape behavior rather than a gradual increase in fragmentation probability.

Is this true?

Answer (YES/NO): NO